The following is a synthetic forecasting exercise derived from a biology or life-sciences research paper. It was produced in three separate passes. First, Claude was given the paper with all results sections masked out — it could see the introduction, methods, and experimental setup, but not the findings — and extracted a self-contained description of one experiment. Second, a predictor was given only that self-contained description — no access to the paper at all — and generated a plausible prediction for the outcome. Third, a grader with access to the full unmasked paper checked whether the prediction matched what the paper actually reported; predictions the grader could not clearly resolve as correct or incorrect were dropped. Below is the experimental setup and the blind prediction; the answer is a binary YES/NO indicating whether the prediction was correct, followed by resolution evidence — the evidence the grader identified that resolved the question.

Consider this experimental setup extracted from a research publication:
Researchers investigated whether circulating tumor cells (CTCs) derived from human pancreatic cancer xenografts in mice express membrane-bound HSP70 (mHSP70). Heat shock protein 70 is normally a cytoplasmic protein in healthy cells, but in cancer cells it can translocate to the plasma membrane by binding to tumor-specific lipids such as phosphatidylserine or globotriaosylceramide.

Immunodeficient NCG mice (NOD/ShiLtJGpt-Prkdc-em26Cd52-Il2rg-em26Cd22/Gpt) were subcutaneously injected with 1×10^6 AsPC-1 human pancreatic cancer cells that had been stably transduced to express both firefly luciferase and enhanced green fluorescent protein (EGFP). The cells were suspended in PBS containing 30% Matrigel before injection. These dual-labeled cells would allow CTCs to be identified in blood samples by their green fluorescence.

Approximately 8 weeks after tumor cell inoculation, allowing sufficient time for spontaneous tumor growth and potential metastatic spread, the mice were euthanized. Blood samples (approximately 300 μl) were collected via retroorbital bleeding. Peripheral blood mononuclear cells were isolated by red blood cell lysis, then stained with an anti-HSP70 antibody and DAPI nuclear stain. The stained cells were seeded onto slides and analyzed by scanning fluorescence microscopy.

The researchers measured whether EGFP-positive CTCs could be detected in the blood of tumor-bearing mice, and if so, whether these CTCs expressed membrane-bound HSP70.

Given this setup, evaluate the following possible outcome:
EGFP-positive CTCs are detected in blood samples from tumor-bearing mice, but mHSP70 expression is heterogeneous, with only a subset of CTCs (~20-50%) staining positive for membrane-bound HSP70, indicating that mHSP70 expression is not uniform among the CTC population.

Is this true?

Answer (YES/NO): NO